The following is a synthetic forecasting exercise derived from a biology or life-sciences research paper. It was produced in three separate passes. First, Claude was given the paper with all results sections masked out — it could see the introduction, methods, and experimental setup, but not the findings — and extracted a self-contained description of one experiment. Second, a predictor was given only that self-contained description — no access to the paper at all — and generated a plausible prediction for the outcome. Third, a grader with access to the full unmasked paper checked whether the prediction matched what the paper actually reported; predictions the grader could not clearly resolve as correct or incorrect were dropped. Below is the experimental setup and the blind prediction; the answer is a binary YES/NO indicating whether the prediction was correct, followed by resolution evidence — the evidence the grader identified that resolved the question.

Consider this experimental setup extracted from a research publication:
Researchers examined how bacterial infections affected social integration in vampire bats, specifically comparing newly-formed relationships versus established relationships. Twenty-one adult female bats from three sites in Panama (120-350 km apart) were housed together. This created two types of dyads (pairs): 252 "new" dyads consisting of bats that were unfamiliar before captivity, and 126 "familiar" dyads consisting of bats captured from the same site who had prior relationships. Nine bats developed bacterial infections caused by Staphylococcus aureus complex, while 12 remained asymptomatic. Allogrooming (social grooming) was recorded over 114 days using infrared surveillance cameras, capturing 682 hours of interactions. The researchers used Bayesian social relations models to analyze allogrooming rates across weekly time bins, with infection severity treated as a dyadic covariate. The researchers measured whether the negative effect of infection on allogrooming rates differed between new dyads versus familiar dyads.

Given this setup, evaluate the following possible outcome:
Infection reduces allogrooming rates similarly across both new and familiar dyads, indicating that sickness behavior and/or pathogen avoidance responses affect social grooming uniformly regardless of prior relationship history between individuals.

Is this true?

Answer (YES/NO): NO